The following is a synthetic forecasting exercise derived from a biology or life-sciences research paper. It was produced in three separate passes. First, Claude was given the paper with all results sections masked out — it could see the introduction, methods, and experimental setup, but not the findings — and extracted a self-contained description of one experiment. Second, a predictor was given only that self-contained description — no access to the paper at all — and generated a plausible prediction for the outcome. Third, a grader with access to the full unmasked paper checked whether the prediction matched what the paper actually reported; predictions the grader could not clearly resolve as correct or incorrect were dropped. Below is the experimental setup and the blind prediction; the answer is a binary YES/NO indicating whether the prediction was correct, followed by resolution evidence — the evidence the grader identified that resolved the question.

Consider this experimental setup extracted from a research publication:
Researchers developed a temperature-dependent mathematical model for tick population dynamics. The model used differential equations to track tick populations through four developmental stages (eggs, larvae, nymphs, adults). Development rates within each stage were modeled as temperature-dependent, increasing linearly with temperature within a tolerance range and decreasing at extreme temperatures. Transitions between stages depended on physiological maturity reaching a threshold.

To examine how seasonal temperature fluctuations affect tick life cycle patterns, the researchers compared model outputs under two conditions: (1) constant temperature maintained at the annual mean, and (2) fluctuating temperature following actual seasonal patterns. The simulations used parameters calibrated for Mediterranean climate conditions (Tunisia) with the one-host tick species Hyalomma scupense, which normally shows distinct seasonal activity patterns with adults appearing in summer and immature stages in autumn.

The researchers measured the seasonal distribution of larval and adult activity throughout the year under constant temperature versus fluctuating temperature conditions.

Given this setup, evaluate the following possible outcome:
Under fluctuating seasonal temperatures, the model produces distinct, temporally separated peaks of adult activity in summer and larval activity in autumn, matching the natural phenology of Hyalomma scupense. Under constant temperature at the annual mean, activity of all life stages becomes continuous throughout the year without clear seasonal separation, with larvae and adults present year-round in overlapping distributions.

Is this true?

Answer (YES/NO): NO